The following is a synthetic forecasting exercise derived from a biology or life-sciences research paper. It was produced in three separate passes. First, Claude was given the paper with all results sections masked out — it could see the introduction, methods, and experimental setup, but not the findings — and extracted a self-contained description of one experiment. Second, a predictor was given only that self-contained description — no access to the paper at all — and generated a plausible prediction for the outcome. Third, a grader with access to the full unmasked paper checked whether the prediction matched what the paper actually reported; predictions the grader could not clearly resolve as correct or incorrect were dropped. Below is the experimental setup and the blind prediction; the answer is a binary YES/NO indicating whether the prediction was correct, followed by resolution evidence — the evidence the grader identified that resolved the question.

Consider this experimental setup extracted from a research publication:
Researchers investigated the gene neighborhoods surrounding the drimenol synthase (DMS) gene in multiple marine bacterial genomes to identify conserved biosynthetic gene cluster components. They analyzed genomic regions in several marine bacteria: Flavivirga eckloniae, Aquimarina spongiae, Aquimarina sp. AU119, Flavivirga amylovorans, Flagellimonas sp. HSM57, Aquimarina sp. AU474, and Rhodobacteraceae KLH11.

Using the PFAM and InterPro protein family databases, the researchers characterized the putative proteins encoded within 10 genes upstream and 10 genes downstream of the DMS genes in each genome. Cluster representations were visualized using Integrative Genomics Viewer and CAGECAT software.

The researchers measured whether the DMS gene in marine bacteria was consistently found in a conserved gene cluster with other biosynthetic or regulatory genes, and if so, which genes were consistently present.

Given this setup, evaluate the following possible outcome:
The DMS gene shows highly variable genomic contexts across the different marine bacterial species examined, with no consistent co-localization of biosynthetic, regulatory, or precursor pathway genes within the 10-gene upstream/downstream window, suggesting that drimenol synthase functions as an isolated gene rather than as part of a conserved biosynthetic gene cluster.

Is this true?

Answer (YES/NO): NO